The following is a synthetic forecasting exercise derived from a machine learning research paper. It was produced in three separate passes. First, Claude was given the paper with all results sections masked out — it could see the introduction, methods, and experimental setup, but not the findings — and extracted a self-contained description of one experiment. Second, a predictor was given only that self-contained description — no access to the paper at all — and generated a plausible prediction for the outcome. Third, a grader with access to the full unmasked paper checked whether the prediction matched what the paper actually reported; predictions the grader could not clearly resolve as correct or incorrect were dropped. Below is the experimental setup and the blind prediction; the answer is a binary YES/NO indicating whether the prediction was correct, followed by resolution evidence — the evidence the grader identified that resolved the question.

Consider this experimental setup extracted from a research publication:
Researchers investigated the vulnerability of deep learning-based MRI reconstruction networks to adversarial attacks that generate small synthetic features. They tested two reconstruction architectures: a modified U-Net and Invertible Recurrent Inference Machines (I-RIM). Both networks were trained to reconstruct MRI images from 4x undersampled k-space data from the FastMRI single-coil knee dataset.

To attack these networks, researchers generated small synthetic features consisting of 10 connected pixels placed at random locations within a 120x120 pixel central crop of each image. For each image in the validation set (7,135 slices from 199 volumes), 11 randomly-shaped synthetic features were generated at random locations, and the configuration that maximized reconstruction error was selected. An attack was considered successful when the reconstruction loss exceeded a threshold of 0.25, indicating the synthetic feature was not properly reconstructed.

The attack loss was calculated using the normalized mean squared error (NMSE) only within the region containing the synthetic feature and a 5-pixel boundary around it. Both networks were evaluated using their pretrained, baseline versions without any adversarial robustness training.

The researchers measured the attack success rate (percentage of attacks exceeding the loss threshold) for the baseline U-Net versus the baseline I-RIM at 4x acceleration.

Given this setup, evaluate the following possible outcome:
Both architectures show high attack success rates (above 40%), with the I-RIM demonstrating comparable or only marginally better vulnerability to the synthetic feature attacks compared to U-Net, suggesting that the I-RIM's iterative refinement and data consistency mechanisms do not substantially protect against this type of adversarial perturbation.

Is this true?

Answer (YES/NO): NO